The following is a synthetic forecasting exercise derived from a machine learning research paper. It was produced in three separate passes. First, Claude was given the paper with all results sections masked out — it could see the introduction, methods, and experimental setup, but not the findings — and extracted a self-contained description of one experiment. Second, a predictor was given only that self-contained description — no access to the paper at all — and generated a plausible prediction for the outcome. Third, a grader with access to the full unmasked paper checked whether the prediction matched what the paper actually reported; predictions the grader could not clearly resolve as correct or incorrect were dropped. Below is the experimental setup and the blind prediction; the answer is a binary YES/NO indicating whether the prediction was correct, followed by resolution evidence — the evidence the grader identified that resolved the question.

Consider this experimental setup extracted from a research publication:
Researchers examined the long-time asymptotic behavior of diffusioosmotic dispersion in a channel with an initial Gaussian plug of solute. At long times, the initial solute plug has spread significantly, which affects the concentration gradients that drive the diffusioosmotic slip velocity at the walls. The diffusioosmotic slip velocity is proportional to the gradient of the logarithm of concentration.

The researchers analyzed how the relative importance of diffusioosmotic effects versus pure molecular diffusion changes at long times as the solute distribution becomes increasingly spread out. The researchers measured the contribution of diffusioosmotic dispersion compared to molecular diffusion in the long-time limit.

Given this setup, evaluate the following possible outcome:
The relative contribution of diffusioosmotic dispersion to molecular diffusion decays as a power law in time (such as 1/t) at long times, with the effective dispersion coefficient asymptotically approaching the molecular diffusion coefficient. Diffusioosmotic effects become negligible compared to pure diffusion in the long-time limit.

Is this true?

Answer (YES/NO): YES